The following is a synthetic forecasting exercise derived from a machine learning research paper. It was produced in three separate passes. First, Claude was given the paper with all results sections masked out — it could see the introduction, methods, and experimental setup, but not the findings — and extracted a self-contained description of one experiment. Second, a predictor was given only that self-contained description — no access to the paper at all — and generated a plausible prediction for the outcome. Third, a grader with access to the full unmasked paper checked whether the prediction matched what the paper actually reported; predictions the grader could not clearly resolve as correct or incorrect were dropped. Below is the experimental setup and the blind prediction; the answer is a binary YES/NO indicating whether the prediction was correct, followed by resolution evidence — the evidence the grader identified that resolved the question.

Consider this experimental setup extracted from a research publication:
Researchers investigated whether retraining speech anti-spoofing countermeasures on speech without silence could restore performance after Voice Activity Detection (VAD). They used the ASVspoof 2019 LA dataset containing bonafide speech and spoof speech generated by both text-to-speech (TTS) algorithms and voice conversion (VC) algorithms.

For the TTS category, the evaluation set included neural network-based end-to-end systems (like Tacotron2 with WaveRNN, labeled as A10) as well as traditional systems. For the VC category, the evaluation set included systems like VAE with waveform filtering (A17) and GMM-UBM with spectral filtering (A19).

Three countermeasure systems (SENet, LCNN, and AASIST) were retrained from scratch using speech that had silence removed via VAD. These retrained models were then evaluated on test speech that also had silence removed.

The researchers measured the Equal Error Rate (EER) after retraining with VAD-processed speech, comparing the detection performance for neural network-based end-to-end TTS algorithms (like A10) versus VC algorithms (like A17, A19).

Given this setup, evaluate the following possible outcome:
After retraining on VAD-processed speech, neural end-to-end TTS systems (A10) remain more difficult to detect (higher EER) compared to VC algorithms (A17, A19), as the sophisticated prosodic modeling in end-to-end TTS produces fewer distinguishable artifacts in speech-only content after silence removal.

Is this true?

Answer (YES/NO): YES